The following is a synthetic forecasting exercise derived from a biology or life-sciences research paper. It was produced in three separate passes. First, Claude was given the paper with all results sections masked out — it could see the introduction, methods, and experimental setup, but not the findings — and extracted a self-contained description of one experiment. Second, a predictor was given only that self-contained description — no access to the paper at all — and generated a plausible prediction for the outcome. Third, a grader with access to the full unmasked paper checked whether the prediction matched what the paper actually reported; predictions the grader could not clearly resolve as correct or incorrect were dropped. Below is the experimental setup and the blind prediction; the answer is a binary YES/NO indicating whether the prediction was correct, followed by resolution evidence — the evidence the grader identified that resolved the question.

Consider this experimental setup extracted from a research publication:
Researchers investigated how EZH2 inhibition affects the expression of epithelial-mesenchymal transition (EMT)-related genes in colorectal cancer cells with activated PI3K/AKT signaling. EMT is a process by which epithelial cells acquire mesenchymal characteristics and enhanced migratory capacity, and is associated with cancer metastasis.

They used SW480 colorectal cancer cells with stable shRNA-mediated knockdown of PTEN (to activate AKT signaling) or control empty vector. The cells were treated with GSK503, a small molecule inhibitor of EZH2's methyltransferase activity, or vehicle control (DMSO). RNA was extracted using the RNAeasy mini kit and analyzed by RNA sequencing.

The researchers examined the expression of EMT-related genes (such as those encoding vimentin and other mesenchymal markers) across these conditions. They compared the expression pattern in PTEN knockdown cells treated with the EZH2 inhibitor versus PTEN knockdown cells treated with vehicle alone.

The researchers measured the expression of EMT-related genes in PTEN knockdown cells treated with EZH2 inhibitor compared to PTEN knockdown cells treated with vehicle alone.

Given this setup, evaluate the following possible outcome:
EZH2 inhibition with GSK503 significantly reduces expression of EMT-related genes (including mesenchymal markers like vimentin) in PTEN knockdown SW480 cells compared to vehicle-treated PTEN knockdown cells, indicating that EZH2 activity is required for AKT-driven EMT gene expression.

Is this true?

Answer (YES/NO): NO